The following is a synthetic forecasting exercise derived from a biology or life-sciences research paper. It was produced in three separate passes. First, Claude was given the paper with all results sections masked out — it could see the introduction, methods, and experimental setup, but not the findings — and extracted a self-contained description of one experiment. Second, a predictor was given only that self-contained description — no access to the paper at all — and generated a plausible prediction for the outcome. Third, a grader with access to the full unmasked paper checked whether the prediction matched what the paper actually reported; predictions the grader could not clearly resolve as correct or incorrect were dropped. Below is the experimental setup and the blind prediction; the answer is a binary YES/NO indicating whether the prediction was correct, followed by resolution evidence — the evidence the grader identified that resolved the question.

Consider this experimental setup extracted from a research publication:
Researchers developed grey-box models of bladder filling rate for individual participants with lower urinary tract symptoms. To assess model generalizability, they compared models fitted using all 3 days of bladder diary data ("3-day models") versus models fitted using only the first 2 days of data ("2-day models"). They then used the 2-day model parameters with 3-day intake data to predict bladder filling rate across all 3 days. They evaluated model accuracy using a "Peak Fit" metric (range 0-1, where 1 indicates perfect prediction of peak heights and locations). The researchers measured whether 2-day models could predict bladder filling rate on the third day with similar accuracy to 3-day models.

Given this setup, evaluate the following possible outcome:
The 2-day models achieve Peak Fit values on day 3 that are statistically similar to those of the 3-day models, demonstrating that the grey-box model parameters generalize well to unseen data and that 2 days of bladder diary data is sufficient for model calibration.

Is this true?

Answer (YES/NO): YES